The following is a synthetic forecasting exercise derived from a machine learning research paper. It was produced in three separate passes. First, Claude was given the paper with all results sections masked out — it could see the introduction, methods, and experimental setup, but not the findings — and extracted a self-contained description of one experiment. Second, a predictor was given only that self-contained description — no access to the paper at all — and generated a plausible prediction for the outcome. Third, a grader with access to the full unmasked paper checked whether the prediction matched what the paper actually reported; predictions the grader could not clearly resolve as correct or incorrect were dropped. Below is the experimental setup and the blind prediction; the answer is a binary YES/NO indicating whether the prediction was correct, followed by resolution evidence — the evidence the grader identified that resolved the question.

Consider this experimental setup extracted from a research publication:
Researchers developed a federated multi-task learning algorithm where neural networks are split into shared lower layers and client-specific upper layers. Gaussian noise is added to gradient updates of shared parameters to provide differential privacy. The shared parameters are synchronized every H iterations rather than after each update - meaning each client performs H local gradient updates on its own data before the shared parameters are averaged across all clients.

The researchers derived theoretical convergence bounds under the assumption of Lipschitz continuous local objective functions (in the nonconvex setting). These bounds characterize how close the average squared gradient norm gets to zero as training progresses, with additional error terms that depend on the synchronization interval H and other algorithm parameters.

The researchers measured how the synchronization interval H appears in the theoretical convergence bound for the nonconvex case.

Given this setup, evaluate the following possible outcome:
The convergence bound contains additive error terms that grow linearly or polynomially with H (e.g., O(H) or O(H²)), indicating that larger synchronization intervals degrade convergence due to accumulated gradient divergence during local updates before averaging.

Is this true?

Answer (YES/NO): YES